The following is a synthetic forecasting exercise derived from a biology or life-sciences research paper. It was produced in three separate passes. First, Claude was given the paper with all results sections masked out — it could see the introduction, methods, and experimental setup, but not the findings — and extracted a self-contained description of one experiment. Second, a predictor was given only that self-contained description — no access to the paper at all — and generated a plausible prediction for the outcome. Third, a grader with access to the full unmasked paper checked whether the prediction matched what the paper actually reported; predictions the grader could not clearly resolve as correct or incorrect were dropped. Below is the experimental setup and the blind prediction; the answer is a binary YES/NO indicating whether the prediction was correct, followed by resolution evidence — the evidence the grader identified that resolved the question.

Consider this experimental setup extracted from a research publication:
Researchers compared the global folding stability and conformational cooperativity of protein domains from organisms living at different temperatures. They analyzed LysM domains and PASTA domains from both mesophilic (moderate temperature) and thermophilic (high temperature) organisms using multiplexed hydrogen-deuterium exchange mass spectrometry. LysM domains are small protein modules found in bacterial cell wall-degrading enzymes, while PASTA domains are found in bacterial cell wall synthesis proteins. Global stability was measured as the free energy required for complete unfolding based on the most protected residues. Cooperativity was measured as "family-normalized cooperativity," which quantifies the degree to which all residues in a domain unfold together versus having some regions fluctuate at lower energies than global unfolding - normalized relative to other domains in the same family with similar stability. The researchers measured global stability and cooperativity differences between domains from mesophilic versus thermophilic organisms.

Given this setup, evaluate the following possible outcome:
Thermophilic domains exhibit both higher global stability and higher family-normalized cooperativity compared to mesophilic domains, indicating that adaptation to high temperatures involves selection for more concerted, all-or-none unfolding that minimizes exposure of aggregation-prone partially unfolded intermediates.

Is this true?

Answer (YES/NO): NO